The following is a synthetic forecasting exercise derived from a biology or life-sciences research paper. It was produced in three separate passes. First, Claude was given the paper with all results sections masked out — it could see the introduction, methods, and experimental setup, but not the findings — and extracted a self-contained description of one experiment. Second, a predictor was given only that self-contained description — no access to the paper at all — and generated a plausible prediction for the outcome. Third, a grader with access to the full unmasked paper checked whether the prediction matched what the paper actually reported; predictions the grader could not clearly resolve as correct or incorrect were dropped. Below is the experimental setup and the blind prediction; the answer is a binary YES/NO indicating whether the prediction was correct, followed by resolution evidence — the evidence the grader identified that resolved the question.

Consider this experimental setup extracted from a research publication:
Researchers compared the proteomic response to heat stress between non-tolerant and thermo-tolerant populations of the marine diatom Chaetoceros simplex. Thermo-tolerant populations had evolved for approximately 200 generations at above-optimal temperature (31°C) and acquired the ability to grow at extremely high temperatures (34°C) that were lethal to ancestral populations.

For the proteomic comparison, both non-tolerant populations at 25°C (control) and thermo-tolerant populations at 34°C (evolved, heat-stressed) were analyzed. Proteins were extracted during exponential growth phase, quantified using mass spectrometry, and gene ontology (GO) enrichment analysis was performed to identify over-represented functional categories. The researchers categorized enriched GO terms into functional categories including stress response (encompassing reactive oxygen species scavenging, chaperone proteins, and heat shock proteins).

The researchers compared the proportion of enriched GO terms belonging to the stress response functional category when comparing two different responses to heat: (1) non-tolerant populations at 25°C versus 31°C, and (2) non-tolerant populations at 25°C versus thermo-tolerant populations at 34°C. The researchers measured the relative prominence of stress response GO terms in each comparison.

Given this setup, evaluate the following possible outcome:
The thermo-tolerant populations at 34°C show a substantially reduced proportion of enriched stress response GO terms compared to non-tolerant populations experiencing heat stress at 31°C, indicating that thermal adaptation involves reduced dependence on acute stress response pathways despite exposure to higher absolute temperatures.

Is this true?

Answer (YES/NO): NO